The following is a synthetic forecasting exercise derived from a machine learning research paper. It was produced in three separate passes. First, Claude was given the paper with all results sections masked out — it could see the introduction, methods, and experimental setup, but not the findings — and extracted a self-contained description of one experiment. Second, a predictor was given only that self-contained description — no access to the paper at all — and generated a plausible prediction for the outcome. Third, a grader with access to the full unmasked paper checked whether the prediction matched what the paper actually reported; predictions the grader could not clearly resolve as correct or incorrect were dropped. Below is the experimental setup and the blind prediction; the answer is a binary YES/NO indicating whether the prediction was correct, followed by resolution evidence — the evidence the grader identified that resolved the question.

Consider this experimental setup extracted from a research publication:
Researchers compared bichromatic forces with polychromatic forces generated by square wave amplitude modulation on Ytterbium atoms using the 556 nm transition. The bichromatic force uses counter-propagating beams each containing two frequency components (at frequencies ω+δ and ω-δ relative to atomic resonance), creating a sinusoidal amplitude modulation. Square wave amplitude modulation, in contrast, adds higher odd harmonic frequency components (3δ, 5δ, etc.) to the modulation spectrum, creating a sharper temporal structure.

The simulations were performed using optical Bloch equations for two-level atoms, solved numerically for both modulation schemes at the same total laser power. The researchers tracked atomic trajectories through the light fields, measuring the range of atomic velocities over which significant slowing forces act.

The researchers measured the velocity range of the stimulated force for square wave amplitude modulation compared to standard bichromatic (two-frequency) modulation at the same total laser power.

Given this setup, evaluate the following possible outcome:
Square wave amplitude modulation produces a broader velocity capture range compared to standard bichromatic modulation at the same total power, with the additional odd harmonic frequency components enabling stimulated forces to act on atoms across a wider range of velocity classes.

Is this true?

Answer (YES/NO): YES